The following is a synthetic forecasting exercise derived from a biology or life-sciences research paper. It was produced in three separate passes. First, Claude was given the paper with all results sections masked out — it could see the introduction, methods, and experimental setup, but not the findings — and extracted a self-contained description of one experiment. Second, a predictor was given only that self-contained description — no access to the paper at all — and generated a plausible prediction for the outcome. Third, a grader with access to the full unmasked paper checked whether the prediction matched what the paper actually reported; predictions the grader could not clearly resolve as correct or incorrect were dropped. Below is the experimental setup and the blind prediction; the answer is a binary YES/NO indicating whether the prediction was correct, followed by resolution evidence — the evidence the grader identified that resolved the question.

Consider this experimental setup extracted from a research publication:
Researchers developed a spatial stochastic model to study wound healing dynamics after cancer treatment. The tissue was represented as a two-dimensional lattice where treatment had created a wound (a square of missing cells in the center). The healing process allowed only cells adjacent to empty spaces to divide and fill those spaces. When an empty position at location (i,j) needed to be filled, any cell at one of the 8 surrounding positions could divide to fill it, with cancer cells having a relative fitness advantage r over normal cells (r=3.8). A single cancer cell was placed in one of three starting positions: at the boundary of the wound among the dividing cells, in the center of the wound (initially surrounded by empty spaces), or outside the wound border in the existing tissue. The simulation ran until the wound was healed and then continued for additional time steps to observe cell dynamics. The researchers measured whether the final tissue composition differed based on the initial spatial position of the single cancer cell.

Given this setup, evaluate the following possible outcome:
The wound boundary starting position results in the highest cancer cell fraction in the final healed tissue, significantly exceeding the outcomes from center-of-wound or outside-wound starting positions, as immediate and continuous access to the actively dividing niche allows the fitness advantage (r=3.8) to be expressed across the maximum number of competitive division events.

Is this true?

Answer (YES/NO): NO